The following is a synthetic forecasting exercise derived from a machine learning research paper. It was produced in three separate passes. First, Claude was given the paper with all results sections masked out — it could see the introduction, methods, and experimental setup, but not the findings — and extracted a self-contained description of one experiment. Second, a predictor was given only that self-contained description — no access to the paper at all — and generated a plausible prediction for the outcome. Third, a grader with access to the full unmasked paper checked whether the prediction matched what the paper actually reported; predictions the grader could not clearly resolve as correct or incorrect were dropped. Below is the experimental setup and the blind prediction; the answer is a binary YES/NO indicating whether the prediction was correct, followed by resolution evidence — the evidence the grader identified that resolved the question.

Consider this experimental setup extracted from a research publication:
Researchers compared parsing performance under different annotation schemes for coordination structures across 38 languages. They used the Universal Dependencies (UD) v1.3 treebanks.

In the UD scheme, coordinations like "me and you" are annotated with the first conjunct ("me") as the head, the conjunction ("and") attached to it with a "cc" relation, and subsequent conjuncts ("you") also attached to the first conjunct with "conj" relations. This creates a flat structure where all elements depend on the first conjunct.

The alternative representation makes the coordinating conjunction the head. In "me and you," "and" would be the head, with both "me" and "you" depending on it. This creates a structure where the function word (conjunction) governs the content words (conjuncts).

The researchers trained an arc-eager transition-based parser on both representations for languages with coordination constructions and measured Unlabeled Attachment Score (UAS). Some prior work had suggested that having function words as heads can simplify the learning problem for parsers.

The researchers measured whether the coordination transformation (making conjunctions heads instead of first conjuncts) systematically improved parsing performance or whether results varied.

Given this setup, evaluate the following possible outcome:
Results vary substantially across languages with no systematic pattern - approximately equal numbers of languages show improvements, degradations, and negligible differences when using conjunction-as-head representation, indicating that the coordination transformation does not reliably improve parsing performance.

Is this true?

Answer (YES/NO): NO